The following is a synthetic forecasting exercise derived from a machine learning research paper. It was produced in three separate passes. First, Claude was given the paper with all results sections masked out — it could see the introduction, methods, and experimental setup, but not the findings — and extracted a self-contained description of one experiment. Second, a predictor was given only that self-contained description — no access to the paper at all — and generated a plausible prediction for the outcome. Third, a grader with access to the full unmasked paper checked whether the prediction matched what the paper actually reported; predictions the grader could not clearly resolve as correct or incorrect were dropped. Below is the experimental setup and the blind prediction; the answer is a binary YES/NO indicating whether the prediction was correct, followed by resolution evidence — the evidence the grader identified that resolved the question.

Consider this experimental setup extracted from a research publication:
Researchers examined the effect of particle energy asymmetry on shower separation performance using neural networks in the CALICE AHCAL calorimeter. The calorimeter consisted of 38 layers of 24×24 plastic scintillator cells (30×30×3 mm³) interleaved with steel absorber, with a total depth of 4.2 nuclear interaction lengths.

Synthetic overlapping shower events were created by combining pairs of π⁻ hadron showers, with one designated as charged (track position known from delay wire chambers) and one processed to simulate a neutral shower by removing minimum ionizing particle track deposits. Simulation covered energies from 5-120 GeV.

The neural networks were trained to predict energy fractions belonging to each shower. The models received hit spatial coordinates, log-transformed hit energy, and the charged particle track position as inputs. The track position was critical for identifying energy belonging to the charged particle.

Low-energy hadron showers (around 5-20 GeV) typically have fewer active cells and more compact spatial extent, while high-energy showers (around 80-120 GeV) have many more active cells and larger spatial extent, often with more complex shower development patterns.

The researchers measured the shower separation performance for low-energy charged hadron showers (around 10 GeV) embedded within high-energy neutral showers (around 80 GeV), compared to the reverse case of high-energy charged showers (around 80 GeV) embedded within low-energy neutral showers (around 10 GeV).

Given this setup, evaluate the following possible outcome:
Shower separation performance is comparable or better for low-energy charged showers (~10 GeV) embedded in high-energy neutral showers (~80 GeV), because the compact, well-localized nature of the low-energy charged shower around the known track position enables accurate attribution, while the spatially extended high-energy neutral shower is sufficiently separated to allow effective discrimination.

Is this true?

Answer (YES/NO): YES